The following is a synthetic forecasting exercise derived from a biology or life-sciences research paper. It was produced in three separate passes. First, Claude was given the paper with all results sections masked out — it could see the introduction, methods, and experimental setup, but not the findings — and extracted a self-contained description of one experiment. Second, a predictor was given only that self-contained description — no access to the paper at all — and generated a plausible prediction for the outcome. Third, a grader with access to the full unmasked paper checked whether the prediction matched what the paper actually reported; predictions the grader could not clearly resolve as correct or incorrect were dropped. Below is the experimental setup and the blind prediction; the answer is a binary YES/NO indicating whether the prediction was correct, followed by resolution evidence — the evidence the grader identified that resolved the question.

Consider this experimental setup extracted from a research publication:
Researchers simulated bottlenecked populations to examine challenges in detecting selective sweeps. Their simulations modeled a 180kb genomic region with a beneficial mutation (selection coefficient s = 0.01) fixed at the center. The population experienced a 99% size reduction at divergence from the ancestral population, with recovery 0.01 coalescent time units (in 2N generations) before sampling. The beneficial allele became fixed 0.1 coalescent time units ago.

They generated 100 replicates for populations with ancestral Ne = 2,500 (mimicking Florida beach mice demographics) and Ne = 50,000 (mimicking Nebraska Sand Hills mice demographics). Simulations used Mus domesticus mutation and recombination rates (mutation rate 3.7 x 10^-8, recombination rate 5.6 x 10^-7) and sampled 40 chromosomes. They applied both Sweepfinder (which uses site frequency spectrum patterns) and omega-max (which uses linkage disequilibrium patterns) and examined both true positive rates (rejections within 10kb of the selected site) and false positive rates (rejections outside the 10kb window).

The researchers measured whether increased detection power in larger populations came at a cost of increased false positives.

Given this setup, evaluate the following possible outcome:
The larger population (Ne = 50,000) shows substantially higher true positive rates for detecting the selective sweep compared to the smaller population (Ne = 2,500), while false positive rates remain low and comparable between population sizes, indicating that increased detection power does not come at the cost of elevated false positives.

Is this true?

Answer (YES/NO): NO